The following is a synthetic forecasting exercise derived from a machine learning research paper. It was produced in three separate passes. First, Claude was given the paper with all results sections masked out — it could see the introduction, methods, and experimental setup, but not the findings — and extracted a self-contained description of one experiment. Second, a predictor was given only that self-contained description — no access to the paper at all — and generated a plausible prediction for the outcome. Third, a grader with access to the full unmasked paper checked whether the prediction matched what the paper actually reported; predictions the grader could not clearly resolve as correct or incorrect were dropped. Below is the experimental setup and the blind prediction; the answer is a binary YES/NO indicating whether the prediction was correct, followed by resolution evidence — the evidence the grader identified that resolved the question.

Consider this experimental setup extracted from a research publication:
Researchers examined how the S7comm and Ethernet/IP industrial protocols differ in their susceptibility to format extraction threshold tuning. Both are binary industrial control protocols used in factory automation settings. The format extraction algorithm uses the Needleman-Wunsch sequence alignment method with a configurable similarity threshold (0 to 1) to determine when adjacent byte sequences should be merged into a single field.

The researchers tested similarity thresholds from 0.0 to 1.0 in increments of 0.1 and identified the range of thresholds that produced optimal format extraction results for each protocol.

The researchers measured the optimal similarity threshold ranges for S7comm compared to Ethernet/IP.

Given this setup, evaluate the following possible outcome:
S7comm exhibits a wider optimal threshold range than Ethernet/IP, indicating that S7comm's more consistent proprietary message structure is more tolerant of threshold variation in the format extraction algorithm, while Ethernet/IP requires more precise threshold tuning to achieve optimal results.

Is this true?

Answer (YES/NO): YES